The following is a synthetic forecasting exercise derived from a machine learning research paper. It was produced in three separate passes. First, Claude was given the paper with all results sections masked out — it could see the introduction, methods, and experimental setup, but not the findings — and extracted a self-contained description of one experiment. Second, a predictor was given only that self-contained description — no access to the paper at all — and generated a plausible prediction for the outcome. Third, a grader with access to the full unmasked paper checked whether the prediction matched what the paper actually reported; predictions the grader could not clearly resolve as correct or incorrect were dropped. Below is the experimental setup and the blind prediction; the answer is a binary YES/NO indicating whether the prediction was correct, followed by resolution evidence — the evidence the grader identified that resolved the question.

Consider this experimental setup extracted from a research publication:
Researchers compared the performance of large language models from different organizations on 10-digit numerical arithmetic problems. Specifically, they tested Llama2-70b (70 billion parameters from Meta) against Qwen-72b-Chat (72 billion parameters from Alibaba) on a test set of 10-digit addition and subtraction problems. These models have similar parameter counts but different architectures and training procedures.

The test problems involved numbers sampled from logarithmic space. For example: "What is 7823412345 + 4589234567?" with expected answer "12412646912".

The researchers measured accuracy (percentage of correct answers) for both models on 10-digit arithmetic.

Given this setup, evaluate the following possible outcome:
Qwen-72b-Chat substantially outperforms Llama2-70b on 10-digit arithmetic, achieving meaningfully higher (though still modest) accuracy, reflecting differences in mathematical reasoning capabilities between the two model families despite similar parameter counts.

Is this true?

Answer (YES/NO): NO